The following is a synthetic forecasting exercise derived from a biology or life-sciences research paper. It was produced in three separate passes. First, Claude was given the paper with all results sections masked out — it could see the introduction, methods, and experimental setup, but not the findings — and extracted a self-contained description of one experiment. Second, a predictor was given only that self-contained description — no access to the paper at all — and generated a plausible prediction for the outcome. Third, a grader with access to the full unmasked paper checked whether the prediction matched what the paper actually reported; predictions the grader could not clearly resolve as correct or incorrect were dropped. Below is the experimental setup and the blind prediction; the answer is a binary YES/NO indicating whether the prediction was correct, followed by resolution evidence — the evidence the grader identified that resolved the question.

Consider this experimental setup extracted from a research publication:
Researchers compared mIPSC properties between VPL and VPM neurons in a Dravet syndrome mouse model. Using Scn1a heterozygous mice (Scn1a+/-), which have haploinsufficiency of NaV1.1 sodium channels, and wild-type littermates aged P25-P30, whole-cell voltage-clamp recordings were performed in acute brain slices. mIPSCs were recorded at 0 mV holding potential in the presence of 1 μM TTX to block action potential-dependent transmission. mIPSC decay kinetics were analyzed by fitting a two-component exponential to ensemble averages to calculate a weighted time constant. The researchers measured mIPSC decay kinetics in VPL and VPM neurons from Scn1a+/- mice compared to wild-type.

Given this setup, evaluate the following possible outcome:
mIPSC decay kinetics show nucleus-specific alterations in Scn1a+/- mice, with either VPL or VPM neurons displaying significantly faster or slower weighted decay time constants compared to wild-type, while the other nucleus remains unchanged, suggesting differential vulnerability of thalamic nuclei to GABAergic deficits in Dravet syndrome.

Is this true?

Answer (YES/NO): YES